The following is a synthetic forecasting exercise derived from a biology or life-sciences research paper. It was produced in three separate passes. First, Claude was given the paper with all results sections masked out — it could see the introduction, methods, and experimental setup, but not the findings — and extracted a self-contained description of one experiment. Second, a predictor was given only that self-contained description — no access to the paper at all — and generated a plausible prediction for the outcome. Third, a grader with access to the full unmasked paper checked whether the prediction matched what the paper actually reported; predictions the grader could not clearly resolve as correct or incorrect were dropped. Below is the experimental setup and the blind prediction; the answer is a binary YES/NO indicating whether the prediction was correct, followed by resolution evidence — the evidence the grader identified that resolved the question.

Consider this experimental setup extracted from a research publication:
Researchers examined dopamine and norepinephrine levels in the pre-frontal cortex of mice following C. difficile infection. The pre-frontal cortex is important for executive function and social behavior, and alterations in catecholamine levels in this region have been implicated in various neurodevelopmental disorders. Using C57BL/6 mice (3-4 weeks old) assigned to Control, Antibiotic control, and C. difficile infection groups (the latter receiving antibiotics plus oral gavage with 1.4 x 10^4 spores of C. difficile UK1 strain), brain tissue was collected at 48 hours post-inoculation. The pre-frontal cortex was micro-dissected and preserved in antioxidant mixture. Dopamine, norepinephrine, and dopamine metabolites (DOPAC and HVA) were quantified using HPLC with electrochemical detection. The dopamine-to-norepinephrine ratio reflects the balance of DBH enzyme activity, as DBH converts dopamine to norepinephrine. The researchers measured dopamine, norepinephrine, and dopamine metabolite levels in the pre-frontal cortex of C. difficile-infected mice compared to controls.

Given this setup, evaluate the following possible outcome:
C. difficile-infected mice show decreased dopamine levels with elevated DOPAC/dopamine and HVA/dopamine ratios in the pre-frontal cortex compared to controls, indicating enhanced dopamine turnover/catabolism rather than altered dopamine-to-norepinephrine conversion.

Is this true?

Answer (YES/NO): NO